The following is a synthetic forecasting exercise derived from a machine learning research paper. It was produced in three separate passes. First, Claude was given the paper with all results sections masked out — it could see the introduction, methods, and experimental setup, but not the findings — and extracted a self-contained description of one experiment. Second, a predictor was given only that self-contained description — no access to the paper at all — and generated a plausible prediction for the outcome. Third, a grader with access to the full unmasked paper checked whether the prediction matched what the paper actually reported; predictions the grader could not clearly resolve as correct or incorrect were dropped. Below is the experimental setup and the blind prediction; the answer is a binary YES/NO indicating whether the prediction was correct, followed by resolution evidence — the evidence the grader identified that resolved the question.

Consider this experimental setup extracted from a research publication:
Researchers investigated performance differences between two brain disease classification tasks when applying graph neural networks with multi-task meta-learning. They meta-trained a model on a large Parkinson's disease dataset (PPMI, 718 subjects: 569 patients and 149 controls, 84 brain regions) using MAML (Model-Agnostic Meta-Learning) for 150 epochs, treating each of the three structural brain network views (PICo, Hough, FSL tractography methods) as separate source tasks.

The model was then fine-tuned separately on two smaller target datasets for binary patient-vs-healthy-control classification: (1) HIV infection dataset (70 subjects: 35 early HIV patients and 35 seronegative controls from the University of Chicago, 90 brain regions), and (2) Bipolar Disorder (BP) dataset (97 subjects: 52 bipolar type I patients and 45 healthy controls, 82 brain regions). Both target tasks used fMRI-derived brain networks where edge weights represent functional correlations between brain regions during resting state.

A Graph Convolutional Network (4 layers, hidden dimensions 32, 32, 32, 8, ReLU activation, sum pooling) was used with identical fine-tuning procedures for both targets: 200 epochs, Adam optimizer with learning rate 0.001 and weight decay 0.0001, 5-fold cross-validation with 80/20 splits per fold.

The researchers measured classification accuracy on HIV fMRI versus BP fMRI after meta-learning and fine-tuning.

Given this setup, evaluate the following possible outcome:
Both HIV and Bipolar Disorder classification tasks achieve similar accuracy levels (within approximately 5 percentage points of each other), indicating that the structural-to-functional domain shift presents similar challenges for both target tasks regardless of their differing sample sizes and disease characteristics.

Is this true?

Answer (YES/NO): NO